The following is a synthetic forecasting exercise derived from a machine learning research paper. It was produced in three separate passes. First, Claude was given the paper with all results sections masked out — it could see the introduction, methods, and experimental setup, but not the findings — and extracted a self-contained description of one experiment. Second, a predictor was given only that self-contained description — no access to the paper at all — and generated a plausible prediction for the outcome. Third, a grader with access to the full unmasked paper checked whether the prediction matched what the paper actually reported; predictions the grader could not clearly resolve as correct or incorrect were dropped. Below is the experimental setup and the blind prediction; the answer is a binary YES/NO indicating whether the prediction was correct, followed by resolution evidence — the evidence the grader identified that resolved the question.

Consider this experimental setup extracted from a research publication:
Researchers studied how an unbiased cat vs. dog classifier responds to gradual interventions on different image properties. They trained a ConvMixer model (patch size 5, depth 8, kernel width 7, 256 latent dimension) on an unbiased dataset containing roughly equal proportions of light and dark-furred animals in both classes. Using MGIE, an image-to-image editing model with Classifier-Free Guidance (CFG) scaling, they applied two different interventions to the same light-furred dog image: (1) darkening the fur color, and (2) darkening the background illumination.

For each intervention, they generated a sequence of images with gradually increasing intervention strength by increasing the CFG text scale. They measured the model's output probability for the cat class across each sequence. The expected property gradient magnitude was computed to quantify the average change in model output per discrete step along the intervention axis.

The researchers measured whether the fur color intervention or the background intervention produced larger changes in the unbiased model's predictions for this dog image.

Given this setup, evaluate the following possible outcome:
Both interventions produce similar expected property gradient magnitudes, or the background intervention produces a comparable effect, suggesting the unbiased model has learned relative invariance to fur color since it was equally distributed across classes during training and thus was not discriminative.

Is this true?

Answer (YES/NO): NO